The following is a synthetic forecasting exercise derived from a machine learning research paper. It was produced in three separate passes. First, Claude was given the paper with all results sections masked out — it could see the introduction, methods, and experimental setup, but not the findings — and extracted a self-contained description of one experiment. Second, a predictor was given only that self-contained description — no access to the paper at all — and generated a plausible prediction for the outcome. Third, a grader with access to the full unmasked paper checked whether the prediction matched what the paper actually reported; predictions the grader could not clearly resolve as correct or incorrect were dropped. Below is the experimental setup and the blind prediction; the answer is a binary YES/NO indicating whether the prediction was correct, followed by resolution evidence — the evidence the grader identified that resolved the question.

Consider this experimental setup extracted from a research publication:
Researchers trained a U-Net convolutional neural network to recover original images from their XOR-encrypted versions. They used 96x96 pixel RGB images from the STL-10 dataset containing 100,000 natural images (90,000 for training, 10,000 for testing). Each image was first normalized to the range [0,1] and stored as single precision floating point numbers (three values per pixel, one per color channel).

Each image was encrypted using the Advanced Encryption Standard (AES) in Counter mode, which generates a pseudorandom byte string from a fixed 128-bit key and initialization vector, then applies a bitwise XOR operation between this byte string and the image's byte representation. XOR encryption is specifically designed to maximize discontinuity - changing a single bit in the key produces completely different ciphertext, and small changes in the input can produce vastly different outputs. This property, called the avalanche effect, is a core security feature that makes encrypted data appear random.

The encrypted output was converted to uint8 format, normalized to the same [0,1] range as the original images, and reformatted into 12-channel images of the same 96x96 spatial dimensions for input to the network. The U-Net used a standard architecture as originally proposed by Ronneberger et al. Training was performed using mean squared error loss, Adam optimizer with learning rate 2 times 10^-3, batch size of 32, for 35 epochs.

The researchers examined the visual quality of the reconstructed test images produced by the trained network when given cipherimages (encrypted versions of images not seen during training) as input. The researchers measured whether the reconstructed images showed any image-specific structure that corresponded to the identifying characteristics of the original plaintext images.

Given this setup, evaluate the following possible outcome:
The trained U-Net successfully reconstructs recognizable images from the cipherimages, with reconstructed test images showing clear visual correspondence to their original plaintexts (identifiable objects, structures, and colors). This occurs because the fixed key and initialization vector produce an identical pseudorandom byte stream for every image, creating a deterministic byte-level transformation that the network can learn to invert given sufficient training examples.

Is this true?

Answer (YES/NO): YES